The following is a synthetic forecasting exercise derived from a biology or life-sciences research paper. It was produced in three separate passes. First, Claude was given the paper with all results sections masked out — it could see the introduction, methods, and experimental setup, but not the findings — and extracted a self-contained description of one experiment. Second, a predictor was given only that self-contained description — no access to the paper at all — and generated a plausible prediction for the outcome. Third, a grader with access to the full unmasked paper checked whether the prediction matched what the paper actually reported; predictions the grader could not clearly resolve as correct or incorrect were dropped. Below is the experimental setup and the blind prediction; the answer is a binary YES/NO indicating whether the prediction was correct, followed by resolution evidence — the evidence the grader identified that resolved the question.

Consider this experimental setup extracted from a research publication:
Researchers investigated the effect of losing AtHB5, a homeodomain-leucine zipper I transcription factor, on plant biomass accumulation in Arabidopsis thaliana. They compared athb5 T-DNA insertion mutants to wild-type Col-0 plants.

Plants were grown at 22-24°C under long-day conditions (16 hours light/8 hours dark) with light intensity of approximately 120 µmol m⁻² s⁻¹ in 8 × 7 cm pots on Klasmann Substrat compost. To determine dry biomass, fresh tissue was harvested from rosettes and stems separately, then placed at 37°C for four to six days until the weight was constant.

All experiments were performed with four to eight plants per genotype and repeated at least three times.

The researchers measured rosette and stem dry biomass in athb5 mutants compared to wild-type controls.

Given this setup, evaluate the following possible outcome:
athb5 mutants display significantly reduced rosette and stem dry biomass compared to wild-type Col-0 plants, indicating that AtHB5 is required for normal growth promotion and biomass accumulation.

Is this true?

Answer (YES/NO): NO